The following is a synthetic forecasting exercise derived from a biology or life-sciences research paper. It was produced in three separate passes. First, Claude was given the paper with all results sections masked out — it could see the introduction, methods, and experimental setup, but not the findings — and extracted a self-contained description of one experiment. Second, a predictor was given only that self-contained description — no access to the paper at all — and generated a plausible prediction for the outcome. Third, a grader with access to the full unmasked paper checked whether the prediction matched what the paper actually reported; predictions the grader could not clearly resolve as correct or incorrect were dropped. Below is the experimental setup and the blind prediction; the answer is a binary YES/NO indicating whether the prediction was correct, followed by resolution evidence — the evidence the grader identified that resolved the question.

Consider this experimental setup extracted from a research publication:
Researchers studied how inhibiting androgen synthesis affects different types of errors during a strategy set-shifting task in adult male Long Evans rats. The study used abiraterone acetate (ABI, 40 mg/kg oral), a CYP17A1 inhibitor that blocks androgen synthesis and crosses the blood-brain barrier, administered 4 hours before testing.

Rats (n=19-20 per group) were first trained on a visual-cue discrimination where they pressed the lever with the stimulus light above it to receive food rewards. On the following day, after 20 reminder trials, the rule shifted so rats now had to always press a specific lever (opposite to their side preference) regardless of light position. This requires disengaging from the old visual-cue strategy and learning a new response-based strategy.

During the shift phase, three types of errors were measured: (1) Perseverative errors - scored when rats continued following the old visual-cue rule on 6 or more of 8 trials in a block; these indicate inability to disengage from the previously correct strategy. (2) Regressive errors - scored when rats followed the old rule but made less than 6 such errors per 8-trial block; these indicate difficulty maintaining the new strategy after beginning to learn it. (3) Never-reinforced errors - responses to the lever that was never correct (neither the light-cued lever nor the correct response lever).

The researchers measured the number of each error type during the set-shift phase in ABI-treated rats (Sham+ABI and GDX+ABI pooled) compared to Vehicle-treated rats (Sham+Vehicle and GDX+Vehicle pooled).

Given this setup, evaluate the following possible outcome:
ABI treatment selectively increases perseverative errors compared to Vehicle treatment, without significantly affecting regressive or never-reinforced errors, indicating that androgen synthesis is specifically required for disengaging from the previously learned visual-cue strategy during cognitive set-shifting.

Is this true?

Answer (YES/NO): NO